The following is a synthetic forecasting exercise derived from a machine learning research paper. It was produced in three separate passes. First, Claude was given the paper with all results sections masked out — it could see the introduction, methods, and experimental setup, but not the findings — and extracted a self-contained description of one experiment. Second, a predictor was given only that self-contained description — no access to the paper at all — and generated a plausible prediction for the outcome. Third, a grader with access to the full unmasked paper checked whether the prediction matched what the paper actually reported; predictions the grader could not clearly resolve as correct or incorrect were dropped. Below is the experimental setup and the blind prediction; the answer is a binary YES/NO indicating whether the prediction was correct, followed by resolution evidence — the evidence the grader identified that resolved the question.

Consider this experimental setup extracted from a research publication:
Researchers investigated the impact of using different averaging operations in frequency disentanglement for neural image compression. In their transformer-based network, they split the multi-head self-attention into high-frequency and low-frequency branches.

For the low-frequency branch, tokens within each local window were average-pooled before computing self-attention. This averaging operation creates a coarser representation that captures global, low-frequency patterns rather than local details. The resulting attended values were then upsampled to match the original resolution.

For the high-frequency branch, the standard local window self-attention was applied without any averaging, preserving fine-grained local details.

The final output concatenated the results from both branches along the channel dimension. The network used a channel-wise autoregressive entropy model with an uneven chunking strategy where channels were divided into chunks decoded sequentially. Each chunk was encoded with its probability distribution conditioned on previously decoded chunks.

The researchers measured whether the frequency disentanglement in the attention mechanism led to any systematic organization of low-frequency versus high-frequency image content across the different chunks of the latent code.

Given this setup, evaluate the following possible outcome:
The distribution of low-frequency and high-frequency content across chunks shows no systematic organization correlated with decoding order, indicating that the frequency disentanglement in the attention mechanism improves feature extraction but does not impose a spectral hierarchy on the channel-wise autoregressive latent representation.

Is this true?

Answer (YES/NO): NO